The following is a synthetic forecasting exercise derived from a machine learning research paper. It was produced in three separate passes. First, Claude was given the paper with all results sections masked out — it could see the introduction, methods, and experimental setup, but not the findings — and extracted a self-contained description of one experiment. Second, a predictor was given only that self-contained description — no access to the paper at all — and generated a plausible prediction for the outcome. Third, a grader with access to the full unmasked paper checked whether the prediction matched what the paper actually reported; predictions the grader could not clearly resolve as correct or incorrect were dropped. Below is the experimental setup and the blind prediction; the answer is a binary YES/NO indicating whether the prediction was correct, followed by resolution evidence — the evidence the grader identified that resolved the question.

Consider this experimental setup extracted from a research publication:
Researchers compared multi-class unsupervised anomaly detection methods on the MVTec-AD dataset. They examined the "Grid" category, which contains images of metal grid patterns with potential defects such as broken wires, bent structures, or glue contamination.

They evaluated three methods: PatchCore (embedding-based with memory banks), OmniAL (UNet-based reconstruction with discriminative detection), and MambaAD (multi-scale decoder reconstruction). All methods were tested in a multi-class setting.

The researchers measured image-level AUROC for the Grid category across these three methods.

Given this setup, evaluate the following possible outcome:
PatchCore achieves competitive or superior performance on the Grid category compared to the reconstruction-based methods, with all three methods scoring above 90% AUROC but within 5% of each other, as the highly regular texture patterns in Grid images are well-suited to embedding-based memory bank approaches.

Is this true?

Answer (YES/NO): NO